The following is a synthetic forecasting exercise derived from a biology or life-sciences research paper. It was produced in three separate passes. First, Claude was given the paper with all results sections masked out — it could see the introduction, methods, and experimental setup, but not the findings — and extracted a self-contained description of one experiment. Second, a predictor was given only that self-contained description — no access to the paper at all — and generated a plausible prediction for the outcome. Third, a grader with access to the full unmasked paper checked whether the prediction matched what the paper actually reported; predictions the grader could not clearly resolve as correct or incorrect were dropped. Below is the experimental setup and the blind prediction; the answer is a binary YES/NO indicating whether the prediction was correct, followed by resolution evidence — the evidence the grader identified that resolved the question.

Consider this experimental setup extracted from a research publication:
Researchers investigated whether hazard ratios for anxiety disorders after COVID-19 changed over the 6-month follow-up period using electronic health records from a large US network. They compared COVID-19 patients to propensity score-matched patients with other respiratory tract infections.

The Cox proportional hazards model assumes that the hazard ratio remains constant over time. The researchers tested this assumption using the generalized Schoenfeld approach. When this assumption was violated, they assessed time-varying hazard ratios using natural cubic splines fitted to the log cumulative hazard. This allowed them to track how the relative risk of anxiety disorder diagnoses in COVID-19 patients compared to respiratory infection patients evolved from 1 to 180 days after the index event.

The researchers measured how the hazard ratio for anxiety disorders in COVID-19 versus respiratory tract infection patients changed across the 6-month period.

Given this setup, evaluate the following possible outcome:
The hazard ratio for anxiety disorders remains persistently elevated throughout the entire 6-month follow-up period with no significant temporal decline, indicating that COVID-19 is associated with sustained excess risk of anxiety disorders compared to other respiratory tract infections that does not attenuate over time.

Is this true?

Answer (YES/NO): NO